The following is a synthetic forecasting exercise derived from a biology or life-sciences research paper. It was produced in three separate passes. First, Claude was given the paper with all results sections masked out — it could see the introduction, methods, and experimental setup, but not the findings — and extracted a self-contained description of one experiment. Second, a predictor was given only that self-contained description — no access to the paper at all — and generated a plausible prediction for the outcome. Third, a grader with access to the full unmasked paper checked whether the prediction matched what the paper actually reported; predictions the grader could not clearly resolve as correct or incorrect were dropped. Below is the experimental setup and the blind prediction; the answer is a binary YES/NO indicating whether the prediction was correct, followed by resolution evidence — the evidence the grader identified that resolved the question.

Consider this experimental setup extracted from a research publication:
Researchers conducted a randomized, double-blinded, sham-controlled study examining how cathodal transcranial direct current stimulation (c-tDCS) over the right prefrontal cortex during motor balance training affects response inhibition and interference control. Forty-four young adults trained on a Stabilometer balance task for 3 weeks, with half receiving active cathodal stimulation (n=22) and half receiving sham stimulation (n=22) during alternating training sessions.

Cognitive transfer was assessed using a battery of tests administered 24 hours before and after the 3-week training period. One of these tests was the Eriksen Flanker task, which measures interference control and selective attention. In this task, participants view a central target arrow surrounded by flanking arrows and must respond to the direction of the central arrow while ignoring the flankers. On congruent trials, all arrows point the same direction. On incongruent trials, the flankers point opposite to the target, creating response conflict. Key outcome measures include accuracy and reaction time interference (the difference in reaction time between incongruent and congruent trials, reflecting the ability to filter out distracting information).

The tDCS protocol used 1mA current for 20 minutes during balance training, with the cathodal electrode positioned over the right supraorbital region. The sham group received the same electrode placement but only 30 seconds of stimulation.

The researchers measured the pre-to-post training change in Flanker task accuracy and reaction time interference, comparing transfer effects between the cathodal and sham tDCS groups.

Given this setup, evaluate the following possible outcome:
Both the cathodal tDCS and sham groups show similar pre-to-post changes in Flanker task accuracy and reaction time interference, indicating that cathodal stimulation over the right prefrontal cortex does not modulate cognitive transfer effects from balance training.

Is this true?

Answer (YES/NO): NO